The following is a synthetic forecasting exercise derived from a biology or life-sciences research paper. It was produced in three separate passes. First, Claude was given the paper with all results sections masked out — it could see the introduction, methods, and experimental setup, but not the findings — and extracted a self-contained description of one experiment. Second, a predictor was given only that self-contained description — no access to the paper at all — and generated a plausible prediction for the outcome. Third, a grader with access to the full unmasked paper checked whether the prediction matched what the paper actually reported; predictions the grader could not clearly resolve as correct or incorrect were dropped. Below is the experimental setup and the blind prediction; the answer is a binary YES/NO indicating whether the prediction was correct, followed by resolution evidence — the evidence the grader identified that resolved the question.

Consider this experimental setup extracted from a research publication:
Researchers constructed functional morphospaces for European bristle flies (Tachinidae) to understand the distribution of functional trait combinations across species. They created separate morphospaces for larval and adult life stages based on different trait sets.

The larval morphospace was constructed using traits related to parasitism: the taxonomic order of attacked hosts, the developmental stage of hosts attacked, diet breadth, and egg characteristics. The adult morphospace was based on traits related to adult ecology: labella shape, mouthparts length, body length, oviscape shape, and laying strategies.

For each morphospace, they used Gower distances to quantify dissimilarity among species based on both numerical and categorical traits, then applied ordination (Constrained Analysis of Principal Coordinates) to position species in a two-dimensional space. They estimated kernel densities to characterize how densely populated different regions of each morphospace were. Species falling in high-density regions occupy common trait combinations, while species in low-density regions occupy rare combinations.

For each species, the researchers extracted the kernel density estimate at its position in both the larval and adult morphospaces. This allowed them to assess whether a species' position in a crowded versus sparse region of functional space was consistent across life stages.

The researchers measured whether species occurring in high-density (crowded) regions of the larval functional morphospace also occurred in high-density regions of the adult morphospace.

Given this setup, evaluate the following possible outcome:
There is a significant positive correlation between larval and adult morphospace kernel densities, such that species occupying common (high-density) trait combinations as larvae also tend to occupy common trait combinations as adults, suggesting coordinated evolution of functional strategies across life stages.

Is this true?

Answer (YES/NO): NO